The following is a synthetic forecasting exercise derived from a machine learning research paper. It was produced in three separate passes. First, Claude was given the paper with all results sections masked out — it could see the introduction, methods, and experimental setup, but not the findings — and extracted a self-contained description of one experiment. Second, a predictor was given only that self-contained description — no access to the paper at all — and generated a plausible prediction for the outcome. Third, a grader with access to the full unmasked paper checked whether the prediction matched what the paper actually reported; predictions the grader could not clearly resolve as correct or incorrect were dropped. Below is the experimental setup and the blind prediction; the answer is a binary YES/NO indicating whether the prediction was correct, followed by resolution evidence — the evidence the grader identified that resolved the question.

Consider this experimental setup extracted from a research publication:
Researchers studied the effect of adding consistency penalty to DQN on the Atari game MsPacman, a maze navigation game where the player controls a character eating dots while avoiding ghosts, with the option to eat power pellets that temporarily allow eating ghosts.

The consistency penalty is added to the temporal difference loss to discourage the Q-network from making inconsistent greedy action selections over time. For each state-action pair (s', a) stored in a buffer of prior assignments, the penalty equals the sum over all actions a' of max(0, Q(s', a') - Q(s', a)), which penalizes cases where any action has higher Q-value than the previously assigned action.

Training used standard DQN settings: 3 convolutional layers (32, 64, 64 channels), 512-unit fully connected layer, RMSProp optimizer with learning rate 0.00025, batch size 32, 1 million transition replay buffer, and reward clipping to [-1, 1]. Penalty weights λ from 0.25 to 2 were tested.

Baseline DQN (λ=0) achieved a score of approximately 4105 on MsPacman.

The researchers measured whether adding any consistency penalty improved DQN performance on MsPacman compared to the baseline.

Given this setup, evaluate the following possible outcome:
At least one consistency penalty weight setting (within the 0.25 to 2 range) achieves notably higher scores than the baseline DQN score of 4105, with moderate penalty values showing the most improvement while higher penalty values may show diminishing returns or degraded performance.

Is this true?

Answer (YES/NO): NO